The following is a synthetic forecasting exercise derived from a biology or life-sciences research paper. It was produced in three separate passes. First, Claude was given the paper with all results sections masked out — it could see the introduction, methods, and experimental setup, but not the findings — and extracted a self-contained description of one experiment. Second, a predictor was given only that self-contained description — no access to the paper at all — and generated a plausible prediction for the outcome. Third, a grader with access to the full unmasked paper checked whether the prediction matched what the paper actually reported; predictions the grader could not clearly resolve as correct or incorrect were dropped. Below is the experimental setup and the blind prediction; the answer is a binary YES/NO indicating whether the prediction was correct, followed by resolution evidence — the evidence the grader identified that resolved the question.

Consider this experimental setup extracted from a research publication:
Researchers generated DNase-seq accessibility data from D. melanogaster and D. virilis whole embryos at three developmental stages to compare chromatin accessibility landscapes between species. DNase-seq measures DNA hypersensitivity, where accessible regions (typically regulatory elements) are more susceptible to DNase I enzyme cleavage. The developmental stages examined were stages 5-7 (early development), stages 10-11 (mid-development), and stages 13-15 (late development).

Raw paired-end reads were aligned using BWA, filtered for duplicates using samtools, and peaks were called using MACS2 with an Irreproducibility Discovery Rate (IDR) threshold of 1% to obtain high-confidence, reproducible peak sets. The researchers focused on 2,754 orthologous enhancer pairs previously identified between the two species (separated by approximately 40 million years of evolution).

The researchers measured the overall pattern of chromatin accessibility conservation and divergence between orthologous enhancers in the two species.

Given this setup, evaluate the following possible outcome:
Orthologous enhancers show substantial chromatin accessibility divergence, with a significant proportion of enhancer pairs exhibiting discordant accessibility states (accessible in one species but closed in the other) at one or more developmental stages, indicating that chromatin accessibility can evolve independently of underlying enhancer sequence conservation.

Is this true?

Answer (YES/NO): NO